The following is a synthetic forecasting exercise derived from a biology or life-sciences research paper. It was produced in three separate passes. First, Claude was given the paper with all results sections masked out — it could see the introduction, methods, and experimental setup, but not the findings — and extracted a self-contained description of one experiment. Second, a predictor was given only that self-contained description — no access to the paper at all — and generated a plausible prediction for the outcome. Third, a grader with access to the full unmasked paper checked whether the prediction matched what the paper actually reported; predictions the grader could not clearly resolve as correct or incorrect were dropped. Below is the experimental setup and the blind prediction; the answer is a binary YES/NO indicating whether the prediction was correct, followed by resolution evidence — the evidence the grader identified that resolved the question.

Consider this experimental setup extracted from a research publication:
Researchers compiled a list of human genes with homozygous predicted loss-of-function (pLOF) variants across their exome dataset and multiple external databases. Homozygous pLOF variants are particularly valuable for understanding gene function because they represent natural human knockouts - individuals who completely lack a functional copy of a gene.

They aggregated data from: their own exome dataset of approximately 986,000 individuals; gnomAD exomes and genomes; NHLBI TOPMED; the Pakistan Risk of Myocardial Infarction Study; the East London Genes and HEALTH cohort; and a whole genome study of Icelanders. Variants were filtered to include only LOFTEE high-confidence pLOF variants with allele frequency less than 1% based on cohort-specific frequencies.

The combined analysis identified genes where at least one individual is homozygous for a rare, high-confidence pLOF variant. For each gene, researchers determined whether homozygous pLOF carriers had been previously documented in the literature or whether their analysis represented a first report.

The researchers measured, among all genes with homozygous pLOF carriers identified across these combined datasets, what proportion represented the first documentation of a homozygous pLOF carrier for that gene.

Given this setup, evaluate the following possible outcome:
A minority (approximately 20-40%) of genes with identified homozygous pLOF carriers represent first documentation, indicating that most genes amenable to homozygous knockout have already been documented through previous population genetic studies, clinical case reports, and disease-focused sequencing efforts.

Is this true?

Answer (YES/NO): YES